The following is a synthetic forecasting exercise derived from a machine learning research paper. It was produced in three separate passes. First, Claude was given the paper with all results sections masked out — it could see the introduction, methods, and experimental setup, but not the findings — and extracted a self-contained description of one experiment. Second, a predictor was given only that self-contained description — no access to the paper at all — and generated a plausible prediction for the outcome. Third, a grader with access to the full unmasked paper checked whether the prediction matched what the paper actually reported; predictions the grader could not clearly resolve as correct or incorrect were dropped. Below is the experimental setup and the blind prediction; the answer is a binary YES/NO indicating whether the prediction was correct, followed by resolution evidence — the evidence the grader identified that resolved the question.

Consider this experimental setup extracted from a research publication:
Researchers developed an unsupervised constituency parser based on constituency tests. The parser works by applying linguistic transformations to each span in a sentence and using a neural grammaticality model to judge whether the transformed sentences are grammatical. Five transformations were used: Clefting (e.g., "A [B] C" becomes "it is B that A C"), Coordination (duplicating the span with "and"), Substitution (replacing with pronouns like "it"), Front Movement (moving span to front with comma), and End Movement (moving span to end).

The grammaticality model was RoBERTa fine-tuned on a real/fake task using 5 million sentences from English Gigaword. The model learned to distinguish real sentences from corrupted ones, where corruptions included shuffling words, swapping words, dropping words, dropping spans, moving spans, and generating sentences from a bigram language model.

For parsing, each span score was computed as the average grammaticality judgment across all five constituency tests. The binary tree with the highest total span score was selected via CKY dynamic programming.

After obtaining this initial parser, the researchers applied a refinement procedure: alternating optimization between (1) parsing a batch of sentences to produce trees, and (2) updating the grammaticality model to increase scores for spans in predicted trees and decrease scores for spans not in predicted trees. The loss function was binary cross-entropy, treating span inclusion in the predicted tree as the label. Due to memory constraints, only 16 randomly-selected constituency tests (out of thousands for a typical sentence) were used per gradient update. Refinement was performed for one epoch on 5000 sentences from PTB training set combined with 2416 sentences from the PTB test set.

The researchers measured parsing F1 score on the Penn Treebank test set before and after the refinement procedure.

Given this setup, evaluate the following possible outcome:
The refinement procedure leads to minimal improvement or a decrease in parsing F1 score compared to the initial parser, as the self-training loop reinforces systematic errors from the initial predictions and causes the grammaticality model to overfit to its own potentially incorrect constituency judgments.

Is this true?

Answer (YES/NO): NO